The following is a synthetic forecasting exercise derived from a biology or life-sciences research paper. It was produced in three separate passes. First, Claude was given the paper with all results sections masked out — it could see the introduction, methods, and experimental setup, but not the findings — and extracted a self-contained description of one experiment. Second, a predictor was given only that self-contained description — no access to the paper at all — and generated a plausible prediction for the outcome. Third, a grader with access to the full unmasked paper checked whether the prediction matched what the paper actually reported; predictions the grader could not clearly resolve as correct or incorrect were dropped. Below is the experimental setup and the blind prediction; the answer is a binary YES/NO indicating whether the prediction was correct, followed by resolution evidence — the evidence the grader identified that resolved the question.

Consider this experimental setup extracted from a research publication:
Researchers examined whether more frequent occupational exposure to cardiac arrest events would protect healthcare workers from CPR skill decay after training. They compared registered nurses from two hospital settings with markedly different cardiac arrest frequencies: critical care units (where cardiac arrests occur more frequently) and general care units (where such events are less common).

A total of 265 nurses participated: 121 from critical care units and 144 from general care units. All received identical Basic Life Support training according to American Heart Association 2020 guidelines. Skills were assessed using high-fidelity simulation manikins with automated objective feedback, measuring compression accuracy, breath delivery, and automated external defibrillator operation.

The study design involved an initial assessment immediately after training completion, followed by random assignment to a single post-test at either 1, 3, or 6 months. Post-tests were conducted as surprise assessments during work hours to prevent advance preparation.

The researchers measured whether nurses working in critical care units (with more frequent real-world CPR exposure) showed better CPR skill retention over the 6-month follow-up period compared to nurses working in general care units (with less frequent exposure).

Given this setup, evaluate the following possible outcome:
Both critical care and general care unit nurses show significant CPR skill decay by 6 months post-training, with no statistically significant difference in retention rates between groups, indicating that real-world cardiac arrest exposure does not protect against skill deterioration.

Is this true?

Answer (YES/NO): NO